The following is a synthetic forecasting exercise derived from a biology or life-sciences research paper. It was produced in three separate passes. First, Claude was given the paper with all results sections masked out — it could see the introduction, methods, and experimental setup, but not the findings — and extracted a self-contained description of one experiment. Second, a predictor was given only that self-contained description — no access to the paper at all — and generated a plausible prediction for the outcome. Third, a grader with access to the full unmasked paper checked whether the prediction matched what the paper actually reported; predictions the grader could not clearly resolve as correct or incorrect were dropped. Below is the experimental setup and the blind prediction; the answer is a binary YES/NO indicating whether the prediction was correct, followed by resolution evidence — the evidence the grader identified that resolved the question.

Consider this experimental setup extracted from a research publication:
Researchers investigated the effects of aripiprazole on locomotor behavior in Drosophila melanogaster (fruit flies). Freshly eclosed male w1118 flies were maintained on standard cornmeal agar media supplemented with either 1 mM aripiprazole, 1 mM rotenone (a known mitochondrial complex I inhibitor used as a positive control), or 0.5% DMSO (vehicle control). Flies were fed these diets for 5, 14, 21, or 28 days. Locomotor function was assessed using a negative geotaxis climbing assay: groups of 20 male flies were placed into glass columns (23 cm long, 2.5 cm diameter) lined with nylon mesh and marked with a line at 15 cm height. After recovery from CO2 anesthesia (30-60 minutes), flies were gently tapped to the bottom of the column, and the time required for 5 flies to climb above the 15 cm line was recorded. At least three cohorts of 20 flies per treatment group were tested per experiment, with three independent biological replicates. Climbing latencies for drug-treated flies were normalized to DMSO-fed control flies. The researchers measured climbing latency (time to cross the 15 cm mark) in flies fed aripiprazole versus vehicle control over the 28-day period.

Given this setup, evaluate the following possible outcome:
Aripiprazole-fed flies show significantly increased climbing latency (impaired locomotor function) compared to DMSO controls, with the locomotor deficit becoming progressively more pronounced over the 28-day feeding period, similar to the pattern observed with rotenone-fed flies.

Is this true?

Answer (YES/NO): NO